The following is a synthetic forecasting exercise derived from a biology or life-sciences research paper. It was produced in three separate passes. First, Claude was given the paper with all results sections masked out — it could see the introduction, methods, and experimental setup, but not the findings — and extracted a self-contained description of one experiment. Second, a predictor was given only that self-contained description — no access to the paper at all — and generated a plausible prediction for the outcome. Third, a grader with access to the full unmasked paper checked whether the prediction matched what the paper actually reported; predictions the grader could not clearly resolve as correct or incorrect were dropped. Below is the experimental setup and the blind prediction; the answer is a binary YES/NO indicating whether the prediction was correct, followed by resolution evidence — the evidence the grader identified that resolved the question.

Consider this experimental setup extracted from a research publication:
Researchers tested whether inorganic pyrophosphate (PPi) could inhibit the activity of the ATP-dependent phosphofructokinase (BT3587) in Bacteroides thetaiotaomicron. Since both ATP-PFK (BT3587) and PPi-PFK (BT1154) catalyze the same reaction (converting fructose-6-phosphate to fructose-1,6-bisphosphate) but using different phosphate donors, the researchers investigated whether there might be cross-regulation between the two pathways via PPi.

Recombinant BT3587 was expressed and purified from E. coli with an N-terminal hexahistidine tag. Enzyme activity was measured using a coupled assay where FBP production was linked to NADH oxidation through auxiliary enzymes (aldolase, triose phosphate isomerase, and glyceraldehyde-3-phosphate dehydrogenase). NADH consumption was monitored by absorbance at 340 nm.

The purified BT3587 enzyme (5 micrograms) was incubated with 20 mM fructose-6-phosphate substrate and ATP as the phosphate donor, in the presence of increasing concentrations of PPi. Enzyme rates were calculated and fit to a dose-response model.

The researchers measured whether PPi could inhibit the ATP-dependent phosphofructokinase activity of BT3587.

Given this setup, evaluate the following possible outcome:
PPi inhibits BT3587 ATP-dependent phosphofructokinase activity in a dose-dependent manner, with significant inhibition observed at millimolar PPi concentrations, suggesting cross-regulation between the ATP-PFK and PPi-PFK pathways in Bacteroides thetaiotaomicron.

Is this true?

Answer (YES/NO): YES